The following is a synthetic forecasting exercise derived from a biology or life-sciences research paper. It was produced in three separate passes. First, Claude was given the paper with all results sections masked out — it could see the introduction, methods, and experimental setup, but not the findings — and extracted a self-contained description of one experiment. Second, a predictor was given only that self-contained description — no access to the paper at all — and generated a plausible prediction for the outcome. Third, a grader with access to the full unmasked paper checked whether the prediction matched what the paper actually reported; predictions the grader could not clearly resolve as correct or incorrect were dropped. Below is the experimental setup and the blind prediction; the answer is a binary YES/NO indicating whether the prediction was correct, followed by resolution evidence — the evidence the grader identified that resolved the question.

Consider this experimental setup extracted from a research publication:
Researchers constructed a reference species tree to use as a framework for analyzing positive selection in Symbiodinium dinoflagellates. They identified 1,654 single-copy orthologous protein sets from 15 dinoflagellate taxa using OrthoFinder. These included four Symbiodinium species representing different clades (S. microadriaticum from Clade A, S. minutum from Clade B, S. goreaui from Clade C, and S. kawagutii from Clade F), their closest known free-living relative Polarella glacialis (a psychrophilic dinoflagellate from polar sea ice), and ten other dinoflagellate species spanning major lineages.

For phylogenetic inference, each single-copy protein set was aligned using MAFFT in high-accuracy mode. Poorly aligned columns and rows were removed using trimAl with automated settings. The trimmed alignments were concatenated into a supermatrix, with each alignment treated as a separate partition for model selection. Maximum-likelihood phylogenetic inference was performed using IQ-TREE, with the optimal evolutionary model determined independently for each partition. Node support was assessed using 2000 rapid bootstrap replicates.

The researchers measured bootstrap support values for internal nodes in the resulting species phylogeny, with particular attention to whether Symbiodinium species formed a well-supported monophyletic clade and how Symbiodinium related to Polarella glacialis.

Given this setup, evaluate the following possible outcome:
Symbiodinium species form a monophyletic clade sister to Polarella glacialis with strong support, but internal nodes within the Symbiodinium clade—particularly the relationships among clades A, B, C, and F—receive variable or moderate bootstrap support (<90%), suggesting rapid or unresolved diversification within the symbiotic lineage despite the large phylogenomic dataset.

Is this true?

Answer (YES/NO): NO